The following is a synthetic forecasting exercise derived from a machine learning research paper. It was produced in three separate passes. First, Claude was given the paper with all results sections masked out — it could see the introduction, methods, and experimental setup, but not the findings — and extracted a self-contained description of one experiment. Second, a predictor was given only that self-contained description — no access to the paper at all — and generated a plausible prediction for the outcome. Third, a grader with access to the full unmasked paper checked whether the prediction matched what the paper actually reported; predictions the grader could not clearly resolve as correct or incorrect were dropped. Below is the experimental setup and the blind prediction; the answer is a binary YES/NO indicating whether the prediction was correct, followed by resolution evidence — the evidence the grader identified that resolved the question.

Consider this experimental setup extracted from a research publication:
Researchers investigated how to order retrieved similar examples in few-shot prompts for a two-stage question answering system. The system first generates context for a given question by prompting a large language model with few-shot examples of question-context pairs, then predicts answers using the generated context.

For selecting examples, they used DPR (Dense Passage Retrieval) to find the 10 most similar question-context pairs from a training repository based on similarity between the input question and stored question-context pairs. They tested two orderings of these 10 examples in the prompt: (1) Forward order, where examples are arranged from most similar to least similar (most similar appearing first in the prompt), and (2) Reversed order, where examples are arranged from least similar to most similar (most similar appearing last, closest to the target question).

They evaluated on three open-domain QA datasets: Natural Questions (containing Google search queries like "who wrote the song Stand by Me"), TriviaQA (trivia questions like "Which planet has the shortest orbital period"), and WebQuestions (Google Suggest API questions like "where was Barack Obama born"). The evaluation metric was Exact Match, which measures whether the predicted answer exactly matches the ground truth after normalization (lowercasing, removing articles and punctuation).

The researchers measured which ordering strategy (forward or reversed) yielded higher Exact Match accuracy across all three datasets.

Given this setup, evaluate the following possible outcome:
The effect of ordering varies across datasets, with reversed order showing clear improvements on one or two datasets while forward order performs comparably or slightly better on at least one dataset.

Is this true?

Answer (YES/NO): NO